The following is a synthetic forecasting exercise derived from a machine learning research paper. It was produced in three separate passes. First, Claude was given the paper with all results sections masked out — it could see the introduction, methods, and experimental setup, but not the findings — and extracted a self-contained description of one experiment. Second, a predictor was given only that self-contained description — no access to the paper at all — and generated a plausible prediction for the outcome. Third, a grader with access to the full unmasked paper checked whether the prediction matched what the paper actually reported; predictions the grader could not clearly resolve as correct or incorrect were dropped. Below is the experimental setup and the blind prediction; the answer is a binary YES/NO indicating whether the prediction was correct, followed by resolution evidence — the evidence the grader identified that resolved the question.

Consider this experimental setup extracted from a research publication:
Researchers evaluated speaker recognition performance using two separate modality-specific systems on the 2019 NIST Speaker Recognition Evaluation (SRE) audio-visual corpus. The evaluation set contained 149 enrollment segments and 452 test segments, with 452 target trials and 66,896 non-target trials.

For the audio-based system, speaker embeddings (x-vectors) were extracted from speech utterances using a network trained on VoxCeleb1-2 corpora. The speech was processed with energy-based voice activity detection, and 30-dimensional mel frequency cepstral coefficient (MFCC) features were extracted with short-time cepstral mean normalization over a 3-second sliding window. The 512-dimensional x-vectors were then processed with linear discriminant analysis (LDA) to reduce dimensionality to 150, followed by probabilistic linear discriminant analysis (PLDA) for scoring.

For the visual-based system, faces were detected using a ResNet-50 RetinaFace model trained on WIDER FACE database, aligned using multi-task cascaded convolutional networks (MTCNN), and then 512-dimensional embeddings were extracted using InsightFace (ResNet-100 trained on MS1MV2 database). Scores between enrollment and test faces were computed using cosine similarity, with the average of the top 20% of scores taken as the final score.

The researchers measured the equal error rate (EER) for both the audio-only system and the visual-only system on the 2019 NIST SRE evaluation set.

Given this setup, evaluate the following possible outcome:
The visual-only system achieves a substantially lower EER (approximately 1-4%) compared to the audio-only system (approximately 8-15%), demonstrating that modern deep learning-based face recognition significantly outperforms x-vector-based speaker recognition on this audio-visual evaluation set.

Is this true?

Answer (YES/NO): NO